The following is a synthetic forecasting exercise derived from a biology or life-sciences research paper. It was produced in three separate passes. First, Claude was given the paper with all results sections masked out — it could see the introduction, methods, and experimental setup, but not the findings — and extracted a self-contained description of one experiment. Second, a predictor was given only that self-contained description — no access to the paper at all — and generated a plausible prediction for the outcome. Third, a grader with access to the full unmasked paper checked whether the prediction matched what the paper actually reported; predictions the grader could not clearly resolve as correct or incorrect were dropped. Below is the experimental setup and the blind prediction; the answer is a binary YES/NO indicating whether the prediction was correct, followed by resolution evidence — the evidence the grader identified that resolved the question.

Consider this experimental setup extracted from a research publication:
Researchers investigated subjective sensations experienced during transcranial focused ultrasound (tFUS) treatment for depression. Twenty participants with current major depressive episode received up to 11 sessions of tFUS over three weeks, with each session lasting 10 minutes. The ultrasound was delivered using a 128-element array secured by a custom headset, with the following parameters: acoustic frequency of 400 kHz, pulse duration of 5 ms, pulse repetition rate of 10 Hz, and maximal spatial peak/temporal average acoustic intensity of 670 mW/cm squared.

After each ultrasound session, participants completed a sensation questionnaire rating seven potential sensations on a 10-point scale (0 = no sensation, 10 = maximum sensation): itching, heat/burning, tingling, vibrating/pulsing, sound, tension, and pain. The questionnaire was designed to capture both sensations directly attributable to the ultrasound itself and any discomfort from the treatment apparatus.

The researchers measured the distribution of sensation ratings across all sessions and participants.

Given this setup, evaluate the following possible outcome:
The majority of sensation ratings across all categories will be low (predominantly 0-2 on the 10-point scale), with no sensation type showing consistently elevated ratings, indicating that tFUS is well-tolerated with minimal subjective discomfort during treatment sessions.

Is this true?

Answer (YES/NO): YES